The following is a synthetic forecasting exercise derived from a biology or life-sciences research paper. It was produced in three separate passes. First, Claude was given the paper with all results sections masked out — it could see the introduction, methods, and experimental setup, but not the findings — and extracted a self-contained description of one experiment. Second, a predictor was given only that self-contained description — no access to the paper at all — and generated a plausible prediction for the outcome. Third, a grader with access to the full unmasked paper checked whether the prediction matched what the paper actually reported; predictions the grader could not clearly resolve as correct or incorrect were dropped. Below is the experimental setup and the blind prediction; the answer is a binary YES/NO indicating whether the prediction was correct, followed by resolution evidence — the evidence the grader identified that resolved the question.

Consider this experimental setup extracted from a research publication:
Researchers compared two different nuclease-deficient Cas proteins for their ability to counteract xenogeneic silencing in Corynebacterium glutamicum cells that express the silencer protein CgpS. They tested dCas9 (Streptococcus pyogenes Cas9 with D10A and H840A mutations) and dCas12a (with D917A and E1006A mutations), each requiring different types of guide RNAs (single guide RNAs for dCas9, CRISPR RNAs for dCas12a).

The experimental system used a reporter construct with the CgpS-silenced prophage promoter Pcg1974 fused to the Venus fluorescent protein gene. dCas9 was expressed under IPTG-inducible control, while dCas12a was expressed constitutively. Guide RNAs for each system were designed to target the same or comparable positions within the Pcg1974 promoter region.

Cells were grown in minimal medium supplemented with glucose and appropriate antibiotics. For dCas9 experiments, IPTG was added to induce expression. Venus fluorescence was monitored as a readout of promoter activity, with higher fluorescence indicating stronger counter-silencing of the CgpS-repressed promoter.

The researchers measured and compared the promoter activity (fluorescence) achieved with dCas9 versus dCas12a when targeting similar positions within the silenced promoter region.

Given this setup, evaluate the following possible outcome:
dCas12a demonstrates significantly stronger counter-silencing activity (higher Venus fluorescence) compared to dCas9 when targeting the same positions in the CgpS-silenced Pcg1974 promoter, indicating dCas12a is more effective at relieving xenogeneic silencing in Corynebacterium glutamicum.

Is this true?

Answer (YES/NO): NO